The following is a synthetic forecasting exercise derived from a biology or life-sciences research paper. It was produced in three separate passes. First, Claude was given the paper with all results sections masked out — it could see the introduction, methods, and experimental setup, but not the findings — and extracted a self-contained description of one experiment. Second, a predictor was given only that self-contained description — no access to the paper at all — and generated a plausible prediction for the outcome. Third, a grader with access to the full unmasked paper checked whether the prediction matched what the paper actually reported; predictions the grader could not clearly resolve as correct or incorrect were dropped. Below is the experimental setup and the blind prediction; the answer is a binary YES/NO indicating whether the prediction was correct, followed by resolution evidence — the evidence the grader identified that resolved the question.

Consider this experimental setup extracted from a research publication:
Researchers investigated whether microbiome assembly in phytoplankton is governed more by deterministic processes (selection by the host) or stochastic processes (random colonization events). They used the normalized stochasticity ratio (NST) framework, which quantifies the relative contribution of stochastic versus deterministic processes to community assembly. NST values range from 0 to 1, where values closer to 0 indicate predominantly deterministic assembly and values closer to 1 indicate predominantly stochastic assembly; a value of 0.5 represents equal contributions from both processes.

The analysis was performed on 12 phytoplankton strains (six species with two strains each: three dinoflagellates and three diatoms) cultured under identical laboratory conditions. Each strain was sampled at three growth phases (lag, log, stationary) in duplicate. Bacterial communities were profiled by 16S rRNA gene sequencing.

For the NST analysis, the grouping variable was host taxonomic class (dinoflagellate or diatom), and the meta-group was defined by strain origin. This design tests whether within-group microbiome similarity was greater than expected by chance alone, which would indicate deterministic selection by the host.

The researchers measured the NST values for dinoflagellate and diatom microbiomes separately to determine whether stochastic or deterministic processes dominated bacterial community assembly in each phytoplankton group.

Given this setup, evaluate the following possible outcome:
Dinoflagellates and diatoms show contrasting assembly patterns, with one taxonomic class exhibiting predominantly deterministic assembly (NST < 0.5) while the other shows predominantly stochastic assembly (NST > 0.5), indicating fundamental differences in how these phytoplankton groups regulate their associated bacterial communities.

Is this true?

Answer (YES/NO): NO